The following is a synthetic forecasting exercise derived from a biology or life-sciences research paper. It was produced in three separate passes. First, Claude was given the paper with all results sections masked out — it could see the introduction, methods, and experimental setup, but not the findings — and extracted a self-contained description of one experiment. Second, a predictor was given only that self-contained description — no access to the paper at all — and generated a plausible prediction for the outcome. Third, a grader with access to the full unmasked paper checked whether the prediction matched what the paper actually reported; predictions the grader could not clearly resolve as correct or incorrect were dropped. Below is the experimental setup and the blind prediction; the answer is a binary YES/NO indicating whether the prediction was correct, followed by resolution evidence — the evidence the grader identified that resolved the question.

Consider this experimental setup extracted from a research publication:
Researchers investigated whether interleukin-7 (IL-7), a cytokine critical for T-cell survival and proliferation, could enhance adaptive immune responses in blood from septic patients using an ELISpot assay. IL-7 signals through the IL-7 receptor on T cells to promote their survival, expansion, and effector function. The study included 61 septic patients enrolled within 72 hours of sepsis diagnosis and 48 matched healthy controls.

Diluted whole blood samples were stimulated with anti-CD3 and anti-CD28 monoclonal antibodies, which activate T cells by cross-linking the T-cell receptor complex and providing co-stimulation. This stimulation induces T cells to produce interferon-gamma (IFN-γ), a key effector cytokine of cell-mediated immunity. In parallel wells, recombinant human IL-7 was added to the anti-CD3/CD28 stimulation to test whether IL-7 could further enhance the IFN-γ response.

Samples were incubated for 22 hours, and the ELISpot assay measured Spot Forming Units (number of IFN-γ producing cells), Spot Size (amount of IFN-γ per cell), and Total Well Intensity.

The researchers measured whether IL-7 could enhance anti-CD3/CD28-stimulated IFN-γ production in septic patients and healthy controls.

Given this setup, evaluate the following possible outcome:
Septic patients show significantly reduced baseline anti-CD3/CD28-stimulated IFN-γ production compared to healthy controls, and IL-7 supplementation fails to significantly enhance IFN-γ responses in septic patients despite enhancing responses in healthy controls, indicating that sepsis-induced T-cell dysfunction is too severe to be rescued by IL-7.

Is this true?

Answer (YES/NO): NO